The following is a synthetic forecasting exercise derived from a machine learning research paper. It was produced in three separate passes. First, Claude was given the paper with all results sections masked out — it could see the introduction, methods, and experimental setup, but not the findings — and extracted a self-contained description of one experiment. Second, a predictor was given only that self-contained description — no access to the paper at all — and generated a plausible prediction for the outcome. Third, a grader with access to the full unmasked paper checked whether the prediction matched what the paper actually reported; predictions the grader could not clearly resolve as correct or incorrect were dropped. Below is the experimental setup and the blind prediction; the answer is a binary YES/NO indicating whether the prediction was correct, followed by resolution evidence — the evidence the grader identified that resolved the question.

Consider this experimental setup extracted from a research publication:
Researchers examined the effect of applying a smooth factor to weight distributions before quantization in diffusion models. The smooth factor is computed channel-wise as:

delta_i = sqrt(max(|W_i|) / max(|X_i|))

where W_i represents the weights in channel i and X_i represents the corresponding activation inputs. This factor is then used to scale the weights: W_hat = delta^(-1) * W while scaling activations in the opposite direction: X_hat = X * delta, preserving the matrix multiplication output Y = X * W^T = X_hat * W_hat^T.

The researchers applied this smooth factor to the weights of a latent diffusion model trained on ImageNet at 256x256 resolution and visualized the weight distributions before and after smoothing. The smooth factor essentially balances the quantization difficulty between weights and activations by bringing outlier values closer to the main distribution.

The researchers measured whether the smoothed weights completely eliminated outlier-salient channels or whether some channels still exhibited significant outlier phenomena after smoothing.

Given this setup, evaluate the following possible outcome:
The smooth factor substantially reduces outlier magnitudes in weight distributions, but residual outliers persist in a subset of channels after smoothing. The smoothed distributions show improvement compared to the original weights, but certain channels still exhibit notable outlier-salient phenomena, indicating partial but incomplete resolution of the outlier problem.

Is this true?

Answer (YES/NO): YES